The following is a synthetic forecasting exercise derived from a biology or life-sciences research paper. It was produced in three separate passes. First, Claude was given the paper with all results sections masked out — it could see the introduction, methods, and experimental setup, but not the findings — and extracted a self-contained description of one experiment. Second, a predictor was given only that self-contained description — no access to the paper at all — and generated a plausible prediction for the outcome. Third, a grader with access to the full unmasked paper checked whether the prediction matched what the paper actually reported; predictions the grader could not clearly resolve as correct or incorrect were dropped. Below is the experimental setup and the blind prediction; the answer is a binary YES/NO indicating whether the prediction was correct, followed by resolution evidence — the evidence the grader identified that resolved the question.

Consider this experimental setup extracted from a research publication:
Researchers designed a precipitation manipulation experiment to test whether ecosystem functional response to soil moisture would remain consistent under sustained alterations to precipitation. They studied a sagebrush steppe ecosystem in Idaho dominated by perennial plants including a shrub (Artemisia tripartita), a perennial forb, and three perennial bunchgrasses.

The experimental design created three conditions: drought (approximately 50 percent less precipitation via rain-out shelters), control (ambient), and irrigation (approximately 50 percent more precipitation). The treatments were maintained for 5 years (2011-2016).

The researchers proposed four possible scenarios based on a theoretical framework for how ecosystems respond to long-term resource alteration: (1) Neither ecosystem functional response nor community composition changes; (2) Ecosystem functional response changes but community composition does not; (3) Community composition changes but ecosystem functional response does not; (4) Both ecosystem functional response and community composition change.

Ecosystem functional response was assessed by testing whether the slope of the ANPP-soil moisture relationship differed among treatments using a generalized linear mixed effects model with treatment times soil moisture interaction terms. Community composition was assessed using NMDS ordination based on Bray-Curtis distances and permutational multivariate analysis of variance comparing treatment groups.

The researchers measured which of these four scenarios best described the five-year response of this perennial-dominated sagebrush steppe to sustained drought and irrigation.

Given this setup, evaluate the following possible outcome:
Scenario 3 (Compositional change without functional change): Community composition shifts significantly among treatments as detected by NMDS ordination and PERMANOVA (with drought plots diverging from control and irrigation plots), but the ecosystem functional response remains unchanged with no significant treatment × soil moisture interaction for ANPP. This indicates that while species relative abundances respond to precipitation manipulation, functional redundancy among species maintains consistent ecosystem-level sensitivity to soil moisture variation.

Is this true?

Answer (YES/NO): NO